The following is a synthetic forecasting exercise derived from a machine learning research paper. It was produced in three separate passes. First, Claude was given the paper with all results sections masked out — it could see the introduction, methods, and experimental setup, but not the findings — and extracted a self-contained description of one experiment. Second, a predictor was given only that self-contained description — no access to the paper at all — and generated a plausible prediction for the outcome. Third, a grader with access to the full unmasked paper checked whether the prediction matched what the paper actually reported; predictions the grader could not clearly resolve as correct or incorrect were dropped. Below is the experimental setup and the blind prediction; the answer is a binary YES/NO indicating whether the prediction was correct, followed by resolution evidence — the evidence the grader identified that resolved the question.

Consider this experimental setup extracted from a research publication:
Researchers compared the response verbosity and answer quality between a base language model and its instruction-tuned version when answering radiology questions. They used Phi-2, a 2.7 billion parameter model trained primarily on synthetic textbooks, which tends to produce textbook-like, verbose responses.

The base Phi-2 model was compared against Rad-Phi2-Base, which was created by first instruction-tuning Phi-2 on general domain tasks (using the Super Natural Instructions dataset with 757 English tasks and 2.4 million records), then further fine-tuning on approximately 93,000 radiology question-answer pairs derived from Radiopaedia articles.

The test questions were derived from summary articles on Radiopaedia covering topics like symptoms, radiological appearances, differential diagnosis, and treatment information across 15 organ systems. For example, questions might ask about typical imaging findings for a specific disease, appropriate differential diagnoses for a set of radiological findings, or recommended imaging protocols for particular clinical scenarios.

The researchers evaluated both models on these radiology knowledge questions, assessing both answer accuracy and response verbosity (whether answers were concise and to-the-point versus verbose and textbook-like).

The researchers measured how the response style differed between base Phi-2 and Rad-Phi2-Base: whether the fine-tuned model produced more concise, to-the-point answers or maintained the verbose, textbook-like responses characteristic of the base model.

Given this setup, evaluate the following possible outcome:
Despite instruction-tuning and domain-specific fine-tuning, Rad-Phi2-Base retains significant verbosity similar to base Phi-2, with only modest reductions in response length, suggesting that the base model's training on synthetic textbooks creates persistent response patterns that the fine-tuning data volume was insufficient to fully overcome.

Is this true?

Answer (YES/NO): NO